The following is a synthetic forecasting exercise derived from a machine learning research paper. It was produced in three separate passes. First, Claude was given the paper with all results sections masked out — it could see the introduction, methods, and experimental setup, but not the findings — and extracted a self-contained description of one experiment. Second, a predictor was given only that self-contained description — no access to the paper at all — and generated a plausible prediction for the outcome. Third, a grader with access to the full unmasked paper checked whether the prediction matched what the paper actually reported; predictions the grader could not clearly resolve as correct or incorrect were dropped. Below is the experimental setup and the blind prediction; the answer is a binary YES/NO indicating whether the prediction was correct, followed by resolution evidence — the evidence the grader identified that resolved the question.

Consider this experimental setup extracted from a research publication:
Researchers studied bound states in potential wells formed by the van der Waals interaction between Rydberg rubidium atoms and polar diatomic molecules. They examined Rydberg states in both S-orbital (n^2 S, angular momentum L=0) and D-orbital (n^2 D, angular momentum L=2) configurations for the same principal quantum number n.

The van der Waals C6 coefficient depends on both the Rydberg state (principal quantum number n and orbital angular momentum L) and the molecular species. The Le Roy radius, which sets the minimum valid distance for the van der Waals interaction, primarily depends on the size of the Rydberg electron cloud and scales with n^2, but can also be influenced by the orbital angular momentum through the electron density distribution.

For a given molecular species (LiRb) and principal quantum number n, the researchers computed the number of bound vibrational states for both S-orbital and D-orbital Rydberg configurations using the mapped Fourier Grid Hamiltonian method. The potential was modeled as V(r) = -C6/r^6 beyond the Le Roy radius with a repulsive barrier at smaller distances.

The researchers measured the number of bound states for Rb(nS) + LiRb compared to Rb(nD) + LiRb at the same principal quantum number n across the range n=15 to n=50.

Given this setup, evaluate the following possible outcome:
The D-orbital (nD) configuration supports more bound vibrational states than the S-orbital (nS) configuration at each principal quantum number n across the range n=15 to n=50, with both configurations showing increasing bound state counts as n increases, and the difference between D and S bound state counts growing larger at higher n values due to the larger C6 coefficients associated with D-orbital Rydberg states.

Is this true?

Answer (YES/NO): NO